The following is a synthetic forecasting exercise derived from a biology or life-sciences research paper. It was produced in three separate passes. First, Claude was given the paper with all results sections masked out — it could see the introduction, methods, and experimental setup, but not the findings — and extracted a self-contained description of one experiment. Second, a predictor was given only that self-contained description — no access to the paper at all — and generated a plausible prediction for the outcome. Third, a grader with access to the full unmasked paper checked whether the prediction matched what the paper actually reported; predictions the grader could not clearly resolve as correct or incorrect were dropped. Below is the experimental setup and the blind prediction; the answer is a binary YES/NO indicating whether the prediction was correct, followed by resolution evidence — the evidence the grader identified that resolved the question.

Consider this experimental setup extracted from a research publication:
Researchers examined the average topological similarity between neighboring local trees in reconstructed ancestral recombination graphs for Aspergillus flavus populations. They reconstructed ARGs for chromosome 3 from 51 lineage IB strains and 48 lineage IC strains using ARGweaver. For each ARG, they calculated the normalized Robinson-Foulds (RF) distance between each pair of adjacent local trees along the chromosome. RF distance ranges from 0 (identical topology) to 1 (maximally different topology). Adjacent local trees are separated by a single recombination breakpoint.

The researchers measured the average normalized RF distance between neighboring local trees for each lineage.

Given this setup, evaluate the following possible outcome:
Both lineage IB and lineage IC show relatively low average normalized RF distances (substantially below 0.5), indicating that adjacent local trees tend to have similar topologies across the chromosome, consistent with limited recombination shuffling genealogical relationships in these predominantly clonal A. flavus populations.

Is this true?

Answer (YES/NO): NO